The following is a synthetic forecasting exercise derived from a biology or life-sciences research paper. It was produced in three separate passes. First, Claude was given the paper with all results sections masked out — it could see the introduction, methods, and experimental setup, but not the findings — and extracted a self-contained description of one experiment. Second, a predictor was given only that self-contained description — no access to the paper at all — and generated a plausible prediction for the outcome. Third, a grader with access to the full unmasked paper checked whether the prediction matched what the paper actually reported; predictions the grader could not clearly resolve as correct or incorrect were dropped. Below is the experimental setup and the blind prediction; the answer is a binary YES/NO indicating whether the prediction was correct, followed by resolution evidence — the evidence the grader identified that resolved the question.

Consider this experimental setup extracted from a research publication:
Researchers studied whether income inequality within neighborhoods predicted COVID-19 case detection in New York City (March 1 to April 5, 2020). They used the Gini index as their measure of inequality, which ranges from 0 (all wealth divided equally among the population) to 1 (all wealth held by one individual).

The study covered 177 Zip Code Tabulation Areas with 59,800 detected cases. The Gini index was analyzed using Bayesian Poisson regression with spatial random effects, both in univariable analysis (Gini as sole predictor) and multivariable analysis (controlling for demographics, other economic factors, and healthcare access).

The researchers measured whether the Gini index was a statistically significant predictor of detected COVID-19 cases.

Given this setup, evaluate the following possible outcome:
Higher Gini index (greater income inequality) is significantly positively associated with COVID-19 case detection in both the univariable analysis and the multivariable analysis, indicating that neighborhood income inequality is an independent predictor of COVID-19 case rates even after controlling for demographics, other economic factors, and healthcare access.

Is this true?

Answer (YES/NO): NO